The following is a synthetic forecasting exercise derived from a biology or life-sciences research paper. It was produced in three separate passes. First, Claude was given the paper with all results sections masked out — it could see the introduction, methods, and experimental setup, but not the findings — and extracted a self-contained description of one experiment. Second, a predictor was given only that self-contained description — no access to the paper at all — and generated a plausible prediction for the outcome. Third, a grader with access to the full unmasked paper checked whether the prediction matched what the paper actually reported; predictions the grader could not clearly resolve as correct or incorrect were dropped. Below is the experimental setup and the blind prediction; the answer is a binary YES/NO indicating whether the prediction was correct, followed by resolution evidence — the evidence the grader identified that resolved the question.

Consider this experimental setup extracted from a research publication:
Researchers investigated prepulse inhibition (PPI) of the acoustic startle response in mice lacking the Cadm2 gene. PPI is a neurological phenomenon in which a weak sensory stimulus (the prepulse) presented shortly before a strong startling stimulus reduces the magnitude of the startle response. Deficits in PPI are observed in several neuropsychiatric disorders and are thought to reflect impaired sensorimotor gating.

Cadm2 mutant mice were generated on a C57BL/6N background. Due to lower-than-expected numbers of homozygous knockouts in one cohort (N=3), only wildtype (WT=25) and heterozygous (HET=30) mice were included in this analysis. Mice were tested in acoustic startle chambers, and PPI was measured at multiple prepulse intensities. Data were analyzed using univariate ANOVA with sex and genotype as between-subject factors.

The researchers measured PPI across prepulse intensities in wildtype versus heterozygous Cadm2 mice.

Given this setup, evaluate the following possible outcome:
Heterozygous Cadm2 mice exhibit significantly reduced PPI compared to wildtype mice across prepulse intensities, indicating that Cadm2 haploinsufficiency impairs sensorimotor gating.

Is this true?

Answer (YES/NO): NO